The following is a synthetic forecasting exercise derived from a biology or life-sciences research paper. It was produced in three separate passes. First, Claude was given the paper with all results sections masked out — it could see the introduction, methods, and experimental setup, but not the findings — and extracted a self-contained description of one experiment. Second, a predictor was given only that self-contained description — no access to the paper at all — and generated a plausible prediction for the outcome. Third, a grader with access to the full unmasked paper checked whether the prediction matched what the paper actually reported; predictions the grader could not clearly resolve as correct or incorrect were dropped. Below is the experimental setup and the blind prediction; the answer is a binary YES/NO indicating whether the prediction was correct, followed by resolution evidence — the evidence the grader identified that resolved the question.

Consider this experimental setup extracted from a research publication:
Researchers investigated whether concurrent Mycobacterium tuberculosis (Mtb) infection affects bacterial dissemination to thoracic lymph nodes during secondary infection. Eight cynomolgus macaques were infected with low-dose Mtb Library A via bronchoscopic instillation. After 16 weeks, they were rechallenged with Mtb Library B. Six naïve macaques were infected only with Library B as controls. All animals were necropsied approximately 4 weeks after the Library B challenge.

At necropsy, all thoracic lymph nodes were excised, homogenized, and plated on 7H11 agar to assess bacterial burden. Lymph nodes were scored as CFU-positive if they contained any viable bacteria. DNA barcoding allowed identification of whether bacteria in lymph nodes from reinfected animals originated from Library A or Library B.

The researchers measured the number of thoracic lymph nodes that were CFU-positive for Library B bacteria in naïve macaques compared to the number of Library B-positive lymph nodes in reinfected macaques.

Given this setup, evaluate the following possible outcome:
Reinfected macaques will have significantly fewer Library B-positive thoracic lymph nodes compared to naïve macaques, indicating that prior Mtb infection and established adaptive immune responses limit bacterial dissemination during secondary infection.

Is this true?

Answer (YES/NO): YES